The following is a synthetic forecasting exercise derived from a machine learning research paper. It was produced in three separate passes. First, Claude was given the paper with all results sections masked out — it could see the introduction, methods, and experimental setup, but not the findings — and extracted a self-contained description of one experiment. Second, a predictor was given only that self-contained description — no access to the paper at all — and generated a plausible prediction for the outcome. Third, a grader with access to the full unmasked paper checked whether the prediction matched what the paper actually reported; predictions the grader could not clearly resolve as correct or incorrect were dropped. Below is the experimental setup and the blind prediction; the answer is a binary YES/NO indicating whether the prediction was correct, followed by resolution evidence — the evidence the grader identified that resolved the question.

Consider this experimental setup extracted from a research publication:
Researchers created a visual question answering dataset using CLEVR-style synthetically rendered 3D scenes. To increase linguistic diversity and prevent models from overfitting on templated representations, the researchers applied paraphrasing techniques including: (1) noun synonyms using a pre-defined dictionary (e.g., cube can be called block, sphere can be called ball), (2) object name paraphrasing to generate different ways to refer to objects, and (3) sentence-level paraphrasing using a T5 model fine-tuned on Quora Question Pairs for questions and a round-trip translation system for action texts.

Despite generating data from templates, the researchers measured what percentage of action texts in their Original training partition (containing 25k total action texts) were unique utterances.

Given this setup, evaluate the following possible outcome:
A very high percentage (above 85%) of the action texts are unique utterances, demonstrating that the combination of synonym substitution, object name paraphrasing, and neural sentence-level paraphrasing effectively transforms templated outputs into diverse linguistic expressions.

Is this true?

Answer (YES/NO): NO